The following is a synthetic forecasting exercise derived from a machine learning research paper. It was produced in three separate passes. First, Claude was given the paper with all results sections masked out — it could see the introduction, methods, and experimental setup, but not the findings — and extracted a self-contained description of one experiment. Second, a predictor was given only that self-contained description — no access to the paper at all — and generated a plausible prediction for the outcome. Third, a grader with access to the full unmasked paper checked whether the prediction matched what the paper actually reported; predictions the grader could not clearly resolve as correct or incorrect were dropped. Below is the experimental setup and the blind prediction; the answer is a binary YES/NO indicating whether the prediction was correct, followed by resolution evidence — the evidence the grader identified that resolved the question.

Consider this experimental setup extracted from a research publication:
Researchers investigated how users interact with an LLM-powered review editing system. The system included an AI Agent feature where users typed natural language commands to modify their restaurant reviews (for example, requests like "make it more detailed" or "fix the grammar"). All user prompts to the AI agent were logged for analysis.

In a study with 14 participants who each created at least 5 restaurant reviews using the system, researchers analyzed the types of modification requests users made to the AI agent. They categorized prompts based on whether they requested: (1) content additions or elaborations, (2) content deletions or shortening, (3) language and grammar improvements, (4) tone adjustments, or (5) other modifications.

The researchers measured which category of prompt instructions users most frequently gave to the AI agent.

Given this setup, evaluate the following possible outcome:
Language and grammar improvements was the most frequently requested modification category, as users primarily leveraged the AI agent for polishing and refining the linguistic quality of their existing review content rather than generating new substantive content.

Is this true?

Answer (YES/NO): NO